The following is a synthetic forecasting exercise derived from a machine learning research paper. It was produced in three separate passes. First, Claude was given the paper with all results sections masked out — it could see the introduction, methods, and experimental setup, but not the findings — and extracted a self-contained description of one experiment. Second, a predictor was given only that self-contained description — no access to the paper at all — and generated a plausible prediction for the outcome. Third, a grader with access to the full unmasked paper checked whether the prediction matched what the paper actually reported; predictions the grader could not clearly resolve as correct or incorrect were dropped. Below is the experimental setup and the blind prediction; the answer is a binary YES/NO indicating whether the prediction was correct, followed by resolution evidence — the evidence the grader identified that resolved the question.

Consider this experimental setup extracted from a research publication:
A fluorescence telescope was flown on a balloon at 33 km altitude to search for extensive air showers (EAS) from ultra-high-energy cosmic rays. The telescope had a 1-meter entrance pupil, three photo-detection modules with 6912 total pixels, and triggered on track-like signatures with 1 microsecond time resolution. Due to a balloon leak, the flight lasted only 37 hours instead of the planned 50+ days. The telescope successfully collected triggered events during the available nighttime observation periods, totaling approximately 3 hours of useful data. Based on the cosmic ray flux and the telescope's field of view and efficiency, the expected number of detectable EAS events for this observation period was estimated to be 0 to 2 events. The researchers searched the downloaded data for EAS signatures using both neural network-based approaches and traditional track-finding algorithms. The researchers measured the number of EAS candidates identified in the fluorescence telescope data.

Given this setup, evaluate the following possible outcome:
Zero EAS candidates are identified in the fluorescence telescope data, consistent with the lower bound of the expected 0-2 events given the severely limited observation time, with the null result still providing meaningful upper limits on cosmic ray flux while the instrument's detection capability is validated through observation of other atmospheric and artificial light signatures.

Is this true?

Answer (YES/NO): NO